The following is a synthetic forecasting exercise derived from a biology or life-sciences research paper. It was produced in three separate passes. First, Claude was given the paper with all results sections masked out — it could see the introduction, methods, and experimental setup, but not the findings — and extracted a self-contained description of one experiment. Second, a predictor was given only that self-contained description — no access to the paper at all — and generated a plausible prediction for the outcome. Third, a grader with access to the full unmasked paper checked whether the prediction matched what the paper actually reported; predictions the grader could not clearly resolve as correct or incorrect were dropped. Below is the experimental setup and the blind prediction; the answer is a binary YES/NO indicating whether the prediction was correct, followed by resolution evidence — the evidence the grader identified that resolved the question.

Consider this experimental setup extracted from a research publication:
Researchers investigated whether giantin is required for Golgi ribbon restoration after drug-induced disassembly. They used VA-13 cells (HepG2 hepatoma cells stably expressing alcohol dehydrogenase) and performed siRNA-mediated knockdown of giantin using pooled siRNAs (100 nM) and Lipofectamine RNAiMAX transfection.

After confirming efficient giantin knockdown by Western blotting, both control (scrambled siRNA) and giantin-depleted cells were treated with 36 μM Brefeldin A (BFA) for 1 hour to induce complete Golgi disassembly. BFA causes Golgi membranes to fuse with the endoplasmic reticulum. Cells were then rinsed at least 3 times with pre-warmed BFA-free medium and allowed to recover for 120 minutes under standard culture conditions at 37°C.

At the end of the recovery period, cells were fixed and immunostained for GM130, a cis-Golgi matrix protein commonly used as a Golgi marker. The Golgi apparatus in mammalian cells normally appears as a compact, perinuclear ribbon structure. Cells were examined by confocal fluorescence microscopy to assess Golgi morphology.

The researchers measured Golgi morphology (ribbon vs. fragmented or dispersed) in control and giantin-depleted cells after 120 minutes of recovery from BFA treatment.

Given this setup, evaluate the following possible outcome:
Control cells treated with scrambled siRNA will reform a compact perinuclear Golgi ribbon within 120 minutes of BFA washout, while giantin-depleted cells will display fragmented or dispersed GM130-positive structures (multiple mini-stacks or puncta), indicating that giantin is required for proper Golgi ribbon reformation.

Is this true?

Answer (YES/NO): YES